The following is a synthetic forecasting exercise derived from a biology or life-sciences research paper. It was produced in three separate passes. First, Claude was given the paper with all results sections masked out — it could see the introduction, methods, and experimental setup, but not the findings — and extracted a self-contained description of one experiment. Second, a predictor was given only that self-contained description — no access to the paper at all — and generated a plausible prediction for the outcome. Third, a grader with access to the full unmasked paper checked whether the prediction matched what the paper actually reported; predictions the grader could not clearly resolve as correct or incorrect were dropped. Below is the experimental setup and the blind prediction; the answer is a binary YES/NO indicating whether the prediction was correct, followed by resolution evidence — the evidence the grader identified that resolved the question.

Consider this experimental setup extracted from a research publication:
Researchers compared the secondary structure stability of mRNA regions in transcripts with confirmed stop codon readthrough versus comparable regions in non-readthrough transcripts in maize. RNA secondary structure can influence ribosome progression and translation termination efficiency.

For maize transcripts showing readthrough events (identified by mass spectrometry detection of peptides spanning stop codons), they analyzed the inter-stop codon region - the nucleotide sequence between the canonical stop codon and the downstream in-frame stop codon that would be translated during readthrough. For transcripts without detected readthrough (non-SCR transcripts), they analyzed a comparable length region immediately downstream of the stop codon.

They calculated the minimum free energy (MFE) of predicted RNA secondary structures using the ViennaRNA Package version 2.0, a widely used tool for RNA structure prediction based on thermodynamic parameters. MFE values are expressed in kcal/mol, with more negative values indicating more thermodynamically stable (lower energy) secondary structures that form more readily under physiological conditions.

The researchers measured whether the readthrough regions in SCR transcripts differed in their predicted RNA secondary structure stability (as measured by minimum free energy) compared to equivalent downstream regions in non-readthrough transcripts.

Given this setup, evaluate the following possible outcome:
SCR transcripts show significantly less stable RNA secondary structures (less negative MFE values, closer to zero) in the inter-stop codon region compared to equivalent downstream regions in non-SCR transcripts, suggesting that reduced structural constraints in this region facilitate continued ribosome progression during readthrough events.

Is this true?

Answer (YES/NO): NO